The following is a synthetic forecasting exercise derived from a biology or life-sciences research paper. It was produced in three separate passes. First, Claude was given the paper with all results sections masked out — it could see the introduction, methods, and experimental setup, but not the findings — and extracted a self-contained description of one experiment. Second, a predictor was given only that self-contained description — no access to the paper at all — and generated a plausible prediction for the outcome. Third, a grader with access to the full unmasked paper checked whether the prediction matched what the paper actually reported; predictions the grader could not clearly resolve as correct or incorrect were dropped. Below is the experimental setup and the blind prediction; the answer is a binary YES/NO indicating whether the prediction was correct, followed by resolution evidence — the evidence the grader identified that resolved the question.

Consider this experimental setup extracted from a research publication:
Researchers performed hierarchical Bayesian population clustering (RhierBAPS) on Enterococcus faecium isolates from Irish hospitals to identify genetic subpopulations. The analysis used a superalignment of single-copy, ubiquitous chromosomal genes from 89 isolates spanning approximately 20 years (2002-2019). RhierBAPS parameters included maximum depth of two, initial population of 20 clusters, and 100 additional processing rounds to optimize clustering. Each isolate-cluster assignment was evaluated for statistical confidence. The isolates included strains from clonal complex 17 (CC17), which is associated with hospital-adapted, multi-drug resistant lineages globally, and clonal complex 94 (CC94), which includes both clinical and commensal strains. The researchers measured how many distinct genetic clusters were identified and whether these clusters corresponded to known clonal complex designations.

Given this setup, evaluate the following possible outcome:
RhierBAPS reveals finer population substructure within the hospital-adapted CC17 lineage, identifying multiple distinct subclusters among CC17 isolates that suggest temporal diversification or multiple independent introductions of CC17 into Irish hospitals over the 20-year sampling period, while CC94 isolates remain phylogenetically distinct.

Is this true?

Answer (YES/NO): YES